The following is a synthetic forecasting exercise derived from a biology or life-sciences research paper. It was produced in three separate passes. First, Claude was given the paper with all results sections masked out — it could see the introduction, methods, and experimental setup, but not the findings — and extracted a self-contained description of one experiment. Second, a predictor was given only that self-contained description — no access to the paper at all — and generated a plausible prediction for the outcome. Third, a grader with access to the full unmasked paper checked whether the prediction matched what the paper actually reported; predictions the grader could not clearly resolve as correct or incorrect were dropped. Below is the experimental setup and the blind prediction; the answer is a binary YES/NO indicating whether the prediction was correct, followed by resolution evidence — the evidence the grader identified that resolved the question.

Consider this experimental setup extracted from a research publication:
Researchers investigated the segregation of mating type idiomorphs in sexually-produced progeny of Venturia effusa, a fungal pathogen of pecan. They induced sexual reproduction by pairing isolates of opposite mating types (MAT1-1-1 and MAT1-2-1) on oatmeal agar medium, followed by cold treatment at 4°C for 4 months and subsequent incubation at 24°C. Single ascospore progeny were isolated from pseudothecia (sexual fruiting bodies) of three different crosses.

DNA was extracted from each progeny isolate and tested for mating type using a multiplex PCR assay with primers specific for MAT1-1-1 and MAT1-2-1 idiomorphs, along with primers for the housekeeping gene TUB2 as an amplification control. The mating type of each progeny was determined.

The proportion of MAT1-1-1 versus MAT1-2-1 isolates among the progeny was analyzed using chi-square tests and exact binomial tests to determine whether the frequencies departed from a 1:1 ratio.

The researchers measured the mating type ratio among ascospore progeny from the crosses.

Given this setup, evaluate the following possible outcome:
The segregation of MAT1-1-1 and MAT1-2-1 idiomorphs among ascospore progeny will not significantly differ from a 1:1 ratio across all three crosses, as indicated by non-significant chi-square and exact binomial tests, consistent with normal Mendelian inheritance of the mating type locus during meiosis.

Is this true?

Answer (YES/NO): YES